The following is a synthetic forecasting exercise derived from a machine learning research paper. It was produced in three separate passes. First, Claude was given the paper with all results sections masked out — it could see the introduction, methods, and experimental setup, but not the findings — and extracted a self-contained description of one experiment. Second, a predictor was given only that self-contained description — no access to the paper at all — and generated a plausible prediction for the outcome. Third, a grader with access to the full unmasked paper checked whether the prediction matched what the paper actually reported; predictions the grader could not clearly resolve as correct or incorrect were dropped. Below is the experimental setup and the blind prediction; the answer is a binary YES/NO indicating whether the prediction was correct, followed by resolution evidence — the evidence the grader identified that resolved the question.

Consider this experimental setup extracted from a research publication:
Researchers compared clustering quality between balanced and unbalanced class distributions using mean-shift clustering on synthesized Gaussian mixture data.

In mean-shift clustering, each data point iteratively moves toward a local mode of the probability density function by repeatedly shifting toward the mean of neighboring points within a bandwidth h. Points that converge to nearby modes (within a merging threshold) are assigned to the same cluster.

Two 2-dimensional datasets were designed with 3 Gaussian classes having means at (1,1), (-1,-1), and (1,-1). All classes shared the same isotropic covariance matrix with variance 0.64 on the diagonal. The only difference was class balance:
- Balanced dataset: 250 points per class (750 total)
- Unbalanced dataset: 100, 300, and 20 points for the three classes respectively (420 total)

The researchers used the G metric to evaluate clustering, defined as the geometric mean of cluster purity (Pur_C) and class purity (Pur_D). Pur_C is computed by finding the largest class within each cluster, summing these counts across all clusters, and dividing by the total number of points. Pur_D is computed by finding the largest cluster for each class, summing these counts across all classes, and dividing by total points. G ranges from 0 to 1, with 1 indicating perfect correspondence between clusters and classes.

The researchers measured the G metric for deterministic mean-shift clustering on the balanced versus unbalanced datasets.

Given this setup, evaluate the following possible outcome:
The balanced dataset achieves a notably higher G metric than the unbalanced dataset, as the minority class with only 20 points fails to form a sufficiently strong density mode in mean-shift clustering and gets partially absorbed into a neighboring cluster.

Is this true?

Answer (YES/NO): NO